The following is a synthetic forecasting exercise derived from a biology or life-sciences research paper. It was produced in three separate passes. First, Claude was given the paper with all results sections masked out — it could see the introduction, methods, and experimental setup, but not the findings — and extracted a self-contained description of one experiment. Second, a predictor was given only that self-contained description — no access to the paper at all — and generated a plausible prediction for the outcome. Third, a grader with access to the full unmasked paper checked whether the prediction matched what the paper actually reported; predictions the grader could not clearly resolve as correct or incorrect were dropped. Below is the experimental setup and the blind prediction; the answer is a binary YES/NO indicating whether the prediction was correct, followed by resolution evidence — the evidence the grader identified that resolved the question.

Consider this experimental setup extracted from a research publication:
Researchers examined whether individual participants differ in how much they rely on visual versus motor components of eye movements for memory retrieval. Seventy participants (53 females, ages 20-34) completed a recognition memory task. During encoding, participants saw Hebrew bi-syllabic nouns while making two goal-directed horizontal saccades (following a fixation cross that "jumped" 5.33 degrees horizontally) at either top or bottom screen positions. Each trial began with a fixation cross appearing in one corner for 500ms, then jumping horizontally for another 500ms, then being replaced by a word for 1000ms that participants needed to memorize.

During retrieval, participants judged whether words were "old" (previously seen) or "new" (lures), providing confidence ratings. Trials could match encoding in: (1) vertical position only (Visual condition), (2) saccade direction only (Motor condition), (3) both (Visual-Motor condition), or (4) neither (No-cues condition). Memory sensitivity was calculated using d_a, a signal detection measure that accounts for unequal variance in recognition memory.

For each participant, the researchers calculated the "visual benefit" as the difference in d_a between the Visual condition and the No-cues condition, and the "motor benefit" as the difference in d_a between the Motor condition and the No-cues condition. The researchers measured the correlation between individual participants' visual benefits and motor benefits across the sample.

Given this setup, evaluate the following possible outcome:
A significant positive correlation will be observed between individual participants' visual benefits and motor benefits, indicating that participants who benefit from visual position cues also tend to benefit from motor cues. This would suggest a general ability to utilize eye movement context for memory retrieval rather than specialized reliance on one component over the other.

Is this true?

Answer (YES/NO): YES